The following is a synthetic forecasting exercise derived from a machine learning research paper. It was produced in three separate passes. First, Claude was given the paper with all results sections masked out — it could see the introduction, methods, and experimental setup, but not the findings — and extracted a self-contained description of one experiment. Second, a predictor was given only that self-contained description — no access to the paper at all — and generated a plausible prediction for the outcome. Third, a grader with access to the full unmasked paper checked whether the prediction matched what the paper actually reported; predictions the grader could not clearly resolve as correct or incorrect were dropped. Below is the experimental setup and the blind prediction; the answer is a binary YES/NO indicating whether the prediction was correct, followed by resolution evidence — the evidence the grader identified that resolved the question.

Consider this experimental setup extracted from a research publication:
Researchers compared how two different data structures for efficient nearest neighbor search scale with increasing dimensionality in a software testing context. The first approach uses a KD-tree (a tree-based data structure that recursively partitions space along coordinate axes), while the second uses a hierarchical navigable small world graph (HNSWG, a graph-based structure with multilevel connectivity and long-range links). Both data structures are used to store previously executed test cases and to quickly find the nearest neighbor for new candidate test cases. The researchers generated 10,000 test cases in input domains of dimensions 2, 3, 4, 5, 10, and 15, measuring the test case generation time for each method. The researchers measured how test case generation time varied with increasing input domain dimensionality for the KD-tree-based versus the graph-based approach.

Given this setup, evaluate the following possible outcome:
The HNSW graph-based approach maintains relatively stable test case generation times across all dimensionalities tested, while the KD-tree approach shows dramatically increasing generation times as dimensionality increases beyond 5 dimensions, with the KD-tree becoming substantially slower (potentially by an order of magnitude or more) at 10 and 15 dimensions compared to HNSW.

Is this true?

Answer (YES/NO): NO